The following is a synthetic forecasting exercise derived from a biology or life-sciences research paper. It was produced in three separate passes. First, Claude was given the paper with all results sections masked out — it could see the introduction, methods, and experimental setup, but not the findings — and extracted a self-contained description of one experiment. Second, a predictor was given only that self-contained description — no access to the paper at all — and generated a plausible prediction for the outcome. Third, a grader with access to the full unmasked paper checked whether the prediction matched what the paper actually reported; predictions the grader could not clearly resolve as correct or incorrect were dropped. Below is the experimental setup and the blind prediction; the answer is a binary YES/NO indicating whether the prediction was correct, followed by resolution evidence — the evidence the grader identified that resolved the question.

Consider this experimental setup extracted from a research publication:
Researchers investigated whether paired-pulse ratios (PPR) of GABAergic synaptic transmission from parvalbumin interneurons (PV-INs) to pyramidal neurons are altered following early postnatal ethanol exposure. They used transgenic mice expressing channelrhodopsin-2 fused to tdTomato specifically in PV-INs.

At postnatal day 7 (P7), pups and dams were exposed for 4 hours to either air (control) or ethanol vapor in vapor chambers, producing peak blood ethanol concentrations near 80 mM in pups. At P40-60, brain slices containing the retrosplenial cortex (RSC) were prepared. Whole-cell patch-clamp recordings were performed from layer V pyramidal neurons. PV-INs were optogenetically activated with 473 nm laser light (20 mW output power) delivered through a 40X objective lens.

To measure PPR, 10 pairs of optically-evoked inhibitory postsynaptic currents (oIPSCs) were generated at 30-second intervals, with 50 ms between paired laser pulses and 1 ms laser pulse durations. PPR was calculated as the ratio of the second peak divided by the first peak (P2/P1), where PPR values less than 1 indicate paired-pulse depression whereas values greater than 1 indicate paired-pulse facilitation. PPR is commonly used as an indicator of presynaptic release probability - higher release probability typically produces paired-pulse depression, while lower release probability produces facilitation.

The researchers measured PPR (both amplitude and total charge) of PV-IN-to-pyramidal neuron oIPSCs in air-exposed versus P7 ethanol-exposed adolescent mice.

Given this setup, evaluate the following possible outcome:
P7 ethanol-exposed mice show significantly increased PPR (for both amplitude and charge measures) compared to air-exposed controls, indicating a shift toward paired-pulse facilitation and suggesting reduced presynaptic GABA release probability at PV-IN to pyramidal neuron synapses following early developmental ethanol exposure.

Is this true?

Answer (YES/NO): NO